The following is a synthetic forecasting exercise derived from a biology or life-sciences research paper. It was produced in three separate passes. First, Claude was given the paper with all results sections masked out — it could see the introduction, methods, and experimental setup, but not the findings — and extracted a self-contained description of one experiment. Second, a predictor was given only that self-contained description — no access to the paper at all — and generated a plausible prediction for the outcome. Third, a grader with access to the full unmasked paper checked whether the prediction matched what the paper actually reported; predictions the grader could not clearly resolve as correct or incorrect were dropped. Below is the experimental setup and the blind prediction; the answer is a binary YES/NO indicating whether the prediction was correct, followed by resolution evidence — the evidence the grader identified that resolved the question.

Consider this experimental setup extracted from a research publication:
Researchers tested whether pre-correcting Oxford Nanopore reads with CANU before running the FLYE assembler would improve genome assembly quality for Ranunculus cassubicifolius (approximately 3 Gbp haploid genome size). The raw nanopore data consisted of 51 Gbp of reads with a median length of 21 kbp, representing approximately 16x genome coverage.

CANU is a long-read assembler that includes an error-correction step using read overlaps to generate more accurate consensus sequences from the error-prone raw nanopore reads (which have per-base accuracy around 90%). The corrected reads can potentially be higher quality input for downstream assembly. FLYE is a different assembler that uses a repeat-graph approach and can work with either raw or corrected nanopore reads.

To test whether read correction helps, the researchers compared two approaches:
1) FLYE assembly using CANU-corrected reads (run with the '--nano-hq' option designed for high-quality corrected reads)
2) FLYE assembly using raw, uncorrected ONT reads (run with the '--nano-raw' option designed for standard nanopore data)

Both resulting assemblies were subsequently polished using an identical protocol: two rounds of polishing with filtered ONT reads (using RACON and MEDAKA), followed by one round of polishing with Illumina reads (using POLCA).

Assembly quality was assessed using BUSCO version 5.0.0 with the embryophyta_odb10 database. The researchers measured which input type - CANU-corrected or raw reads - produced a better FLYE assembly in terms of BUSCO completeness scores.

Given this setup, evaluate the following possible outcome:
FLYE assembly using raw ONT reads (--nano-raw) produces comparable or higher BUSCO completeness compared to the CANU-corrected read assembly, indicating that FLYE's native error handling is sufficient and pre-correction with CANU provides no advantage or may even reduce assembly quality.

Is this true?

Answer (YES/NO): YES